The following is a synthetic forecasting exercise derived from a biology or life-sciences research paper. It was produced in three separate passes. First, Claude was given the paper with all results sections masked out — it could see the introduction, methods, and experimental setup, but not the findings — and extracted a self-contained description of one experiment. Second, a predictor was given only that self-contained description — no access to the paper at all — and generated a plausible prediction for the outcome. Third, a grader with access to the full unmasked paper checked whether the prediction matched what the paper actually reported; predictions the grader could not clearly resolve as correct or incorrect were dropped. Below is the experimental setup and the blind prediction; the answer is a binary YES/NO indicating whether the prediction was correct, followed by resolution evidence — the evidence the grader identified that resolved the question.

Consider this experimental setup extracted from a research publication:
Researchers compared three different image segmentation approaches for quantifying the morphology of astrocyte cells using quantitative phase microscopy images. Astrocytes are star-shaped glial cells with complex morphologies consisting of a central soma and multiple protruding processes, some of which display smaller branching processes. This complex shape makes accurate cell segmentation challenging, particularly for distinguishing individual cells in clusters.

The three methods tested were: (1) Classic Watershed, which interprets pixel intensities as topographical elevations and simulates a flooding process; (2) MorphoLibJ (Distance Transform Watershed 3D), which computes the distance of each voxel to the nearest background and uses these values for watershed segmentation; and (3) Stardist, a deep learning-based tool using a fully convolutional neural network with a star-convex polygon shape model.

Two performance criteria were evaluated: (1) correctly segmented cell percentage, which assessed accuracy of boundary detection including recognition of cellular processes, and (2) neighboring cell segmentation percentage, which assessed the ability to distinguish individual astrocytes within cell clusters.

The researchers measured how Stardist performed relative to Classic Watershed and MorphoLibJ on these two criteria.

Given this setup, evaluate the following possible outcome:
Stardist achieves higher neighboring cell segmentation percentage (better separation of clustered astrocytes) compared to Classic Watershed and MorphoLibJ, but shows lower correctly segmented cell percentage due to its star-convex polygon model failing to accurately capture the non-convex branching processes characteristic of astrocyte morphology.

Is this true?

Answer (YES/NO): YES